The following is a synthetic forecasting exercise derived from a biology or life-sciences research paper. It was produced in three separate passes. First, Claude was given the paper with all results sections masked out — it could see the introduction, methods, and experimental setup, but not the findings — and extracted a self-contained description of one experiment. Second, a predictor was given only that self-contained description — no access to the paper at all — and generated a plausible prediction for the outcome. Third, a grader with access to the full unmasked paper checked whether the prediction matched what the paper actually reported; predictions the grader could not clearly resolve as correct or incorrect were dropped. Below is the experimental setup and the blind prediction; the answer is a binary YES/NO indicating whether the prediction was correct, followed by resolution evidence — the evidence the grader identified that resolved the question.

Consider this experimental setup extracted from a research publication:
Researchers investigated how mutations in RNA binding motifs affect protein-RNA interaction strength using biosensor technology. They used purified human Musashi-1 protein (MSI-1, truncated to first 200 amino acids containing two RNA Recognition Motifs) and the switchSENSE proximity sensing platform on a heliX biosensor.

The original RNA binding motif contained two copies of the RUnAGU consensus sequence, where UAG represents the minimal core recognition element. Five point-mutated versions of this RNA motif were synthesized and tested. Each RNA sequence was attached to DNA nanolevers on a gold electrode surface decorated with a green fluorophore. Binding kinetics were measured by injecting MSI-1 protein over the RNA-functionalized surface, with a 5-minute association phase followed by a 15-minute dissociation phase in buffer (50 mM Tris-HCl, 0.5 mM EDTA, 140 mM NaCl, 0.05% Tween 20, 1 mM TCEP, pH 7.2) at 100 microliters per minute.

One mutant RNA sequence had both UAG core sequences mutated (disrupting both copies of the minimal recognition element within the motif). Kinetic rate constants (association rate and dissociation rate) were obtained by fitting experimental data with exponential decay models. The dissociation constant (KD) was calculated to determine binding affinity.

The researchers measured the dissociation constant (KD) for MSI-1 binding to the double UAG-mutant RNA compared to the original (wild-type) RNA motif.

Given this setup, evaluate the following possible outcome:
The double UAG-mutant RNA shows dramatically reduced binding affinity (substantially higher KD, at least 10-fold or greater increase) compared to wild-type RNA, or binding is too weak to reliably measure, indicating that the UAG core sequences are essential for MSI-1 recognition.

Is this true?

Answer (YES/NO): YES